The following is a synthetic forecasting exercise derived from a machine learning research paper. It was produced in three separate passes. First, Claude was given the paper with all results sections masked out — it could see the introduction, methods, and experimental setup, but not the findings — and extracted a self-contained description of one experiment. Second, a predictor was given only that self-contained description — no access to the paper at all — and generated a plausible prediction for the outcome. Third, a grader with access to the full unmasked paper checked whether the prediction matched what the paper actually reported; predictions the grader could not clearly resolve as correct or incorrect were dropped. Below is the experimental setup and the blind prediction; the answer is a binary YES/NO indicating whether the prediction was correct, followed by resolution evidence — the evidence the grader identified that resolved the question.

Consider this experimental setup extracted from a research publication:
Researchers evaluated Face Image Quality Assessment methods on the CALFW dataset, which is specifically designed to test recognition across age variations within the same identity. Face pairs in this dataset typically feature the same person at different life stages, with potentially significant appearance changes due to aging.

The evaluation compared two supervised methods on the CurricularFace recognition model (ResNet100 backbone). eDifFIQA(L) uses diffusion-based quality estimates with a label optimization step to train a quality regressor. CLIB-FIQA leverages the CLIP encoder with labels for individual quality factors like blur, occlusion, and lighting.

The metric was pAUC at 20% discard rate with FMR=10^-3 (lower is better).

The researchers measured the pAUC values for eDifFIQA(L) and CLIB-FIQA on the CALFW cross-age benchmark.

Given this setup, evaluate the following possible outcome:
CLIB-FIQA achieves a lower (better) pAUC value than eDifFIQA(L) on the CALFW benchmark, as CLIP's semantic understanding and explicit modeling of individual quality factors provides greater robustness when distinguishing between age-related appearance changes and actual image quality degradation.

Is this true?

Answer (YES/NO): YES